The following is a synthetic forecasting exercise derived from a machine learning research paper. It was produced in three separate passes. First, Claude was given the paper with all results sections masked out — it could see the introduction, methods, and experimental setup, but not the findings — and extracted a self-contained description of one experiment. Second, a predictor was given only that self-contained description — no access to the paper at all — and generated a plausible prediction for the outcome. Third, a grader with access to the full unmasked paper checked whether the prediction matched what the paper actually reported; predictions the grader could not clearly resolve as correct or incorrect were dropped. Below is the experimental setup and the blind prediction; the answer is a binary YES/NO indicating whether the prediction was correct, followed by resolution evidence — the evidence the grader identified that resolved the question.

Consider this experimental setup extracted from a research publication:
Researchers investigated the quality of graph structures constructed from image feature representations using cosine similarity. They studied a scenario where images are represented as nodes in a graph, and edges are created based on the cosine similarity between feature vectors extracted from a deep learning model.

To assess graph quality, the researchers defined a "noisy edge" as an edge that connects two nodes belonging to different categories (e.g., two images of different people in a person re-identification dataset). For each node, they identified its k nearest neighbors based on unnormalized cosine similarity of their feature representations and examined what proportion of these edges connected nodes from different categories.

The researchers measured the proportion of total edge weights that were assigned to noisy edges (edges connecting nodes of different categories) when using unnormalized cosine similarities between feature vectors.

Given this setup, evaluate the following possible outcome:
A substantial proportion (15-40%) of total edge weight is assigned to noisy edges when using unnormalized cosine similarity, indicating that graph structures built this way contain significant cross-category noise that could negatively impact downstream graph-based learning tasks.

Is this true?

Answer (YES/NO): YES